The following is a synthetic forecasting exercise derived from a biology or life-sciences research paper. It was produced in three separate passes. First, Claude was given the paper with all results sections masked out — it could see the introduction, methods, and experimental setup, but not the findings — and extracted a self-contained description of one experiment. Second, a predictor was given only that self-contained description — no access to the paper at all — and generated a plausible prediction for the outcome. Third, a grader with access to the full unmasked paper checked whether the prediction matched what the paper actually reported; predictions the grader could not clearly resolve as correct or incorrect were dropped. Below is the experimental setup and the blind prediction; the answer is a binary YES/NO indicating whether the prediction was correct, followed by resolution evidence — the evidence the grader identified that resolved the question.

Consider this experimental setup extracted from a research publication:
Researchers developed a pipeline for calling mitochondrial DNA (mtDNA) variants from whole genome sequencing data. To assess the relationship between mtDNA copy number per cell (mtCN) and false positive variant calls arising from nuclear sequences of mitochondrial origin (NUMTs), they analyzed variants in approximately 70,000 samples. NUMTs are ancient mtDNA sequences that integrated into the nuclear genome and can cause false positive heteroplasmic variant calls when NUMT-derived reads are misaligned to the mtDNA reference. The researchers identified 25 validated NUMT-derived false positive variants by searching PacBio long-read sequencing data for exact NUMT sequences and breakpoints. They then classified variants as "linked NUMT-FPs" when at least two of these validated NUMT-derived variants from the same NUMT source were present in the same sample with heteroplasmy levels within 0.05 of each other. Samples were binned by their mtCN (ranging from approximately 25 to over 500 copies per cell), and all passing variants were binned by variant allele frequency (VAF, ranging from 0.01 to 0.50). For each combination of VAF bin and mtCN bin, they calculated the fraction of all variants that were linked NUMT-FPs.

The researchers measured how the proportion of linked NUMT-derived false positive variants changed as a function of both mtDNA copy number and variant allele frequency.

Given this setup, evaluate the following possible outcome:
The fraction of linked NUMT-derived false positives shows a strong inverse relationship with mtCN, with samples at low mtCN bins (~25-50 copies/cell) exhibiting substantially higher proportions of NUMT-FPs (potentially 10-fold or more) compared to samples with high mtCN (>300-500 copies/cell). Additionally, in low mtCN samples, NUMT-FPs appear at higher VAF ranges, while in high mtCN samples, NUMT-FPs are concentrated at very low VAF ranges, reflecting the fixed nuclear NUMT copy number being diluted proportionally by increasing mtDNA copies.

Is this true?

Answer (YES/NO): YES